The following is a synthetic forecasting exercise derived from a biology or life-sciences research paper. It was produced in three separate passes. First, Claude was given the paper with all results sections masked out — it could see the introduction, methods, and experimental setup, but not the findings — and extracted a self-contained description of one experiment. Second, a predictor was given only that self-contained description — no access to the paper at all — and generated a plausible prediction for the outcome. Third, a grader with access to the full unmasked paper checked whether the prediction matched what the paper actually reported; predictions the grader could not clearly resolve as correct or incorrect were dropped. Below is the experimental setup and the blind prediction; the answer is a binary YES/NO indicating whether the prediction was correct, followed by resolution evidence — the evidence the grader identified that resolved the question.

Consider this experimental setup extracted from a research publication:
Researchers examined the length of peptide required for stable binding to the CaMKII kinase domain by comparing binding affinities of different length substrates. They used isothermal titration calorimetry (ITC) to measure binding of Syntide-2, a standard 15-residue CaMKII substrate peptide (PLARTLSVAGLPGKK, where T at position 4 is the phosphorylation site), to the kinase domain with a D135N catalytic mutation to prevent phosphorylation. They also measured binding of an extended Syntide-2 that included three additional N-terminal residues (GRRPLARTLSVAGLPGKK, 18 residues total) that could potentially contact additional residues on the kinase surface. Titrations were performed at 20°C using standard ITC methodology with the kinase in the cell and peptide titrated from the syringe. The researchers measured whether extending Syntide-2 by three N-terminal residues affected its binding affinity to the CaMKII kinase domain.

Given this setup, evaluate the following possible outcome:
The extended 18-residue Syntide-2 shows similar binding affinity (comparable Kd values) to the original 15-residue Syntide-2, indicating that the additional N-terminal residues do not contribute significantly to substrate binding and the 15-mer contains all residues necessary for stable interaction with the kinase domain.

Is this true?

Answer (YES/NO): NO